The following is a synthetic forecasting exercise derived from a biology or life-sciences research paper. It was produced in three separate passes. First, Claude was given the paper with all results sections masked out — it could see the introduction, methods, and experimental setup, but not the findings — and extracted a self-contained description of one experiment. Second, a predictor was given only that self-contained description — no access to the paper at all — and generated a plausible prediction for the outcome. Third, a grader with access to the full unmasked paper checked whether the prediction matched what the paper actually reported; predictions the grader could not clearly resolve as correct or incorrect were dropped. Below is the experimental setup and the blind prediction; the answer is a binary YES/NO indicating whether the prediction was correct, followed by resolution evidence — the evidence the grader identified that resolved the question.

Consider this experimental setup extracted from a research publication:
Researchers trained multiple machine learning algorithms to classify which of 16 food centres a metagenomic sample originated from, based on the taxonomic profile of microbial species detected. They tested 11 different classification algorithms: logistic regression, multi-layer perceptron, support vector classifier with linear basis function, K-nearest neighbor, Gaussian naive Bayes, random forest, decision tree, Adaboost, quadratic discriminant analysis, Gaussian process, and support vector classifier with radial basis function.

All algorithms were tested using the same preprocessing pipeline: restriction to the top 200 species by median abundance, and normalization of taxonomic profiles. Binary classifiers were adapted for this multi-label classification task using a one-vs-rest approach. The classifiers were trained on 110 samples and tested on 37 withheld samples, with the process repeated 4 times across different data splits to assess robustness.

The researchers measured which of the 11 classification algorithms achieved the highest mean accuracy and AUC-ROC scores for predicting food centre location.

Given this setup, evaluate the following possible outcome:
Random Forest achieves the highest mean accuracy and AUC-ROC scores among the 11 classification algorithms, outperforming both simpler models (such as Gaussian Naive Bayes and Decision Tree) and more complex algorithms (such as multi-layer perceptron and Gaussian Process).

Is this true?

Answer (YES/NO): NO